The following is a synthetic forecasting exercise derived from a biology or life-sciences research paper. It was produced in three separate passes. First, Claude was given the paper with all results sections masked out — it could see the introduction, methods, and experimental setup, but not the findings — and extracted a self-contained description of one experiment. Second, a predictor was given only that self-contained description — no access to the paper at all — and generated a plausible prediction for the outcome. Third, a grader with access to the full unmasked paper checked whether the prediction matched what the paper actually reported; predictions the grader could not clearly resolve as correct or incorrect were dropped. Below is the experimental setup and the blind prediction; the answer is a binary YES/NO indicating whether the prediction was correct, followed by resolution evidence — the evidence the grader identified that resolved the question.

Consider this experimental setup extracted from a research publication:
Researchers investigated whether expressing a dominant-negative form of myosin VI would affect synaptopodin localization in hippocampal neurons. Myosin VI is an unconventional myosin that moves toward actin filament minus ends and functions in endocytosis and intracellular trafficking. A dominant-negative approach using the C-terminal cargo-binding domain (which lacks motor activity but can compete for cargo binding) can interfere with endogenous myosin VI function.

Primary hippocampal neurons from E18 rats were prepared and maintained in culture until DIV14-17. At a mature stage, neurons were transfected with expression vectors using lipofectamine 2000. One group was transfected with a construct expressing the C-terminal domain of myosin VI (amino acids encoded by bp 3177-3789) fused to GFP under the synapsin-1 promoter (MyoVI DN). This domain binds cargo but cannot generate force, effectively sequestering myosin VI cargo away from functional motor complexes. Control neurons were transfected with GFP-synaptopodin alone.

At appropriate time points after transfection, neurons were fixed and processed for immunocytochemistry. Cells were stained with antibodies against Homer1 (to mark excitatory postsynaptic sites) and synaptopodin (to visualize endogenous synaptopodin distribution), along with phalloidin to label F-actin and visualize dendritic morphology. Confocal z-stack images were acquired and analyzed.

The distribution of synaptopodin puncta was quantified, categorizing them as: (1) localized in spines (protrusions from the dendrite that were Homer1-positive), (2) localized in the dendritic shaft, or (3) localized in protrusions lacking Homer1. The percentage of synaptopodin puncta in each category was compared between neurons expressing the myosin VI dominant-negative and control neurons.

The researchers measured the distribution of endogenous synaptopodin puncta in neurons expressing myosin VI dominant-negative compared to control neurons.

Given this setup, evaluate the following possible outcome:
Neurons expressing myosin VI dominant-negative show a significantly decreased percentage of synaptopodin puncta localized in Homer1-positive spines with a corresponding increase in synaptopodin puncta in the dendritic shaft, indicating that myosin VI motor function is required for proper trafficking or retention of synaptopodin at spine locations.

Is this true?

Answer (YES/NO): NO